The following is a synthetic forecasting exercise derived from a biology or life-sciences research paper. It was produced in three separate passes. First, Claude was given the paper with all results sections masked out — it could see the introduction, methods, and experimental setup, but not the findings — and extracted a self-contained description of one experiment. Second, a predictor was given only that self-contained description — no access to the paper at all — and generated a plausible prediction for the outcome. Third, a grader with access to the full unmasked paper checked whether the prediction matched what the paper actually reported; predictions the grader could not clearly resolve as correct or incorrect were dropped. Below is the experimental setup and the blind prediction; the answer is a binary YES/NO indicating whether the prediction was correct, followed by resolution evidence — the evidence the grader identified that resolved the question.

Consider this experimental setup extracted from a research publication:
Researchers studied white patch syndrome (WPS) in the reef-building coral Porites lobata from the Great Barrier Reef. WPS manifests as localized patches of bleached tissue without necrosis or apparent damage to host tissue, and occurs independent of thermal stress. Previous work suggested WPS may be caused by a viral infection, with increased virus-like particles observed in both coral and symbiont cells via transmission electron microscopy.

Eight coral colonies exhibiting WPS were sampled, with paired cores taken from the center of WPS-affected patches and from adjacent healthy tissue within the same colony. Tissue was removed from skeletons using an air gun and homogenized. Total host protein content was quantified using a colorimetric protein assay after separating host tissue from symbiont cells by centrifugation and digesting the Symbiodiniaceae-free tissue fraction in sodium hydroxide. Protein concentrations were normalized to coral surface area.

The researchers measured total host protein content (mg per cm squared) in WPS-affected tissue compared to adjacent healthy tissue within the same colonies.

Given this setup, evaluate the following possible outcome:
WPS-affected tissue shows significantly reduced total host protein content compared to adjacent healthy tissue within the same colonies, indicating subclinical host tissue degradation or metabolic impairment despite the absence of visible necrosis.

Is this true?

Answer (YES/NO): YES